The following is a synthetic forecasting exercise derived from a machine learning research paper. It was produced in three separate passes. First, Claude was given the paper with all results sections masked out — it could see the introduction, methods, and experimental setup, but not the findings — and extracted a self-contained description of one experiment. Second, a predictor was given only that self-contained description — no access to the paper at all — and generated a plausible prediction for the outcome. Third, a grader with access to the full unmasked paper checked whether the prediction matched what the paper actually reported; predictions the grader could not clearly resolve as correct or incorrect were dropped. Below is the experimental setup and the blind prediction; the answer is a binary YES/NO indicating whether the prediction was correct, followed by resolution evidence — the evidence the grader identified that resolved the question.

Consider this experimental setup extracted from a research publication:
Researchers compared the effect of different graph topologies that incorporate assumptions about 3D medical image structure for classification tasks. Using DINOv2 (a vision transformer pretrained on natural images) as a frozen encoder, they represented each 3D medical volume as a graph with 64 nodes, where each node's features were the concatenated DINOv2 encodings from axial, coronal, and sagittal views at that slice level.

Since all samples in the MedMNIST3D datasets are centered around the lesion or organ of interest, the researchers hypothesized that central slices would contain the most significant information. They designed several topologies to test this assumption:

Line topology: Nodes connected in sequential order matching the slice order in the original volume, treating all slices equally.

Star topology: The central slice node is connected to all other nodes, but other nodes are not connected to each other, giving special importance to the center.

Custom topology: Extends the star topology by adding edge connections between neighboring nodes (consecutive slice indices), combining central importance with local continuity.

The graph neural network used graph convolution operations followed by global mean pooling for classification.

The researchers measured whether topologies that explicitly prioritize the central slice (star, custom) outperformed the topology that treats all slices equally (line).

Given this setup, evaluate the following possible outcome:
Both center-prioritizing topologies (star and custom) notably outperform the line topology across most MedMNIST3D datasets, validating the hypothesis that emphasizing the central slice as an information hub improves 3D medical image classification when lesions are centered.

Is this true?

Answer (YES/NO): NO